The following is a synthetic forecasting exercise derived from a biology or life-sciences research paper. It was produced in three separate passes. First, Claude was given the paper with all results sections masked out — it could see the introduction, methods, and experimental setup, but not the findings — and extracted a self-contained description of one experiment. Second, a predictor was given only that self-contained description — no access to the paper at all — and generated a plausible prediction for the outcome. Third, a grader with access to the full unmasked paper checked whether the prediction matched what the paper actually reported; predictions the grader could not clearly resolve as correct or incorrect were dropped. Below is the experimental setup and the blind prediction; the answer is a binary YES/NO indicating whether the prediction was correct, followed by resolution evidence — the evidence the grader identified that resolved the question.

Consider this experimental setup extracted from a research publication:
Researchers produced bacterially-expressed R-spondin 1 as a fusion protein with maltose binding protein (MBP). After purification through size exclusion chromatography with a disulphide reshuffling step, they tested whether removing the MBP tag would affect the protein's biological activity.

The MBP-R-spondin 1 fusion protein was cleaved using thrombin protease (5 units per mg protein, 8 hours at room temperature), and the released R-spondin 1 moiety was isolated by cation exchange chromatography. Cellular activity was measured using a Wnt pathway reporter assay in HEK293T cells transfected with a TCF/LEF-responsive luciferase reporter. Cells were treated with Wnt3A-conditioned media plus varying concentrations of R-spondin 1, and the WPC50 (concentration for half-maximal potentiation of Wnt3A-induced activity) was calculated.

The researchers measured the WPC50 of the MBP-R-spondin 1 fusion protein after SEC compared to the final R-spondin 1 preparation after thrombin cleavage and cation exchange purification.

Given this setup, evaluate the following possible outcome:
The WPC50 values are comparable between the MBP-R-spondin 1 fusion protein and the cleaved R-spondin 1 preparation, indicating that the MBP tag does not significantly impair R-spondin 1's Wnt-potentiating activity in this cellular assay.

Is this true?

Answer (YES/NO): YES